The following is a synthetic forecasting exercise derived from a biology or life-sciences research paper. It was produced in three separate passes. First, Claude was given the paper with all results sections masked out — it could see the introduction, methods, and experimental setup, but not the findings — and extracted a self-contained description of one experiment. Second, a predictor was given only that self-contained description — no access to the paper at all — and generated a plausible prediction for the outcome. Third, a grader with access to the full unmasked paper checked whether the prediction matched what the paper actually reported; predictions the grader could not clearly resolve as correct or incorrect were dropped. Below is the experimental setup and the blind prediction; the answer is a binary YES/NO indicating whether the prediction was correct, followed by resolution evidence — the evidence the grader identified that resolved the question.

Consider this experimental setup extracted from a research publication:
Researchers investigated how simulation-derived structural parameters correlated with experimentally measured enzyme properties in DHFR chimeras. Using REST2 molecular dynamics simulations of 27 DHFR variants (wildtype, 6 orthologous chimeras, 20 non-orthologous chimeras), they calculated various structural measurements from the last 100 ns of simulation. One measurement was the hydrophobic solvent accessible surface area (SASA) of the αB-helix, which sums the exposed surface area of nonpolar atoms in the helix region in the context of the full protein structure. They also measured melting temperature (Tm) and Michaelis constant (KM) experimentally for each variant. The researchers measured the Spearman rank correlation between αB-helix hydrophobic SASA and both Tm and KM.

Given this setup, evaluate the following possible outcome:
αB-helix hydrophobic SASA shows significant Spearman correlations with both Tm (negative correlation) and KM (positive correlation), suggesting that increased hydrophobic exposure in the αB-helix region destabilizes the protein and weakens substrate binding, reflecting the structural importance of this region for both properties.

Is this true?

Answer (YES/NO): NO